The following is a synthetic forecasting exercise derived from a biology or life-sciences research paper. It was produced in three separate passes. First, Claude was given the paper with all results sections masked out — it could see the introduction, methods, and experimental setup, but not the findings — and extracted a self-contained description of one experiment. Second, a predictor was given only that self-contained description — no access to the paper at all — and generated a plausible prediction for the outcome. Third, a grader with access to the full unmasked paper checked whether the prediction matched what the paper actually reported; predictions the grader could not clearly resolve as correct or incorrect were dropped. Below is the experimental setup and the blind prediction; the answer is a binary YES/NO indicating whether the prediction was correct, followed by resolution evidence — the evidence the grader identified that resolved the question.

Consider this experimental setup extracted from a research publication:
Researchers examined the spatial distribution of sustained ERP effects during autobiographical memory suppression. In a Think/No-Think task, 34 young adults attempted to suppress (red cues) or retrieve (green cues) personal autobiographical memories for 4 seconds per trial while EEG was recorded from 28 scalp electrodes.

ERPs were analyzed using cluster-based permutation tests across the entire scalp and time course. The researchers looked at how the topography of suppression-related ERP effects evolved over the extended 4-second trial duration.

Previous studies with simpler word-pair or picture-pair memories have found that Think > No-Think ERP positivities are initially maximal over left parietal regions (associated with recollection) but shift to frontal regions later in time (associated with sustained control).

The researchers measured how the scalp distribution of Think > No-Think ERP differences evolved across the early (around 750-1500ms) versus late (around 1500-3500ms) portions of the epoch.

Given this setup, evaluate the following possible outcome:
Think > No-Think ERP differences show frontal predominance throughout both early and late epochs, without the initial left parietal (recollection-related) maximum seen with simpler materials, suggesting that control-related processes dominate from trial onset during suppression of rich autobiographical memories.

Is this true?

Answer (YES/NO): NO